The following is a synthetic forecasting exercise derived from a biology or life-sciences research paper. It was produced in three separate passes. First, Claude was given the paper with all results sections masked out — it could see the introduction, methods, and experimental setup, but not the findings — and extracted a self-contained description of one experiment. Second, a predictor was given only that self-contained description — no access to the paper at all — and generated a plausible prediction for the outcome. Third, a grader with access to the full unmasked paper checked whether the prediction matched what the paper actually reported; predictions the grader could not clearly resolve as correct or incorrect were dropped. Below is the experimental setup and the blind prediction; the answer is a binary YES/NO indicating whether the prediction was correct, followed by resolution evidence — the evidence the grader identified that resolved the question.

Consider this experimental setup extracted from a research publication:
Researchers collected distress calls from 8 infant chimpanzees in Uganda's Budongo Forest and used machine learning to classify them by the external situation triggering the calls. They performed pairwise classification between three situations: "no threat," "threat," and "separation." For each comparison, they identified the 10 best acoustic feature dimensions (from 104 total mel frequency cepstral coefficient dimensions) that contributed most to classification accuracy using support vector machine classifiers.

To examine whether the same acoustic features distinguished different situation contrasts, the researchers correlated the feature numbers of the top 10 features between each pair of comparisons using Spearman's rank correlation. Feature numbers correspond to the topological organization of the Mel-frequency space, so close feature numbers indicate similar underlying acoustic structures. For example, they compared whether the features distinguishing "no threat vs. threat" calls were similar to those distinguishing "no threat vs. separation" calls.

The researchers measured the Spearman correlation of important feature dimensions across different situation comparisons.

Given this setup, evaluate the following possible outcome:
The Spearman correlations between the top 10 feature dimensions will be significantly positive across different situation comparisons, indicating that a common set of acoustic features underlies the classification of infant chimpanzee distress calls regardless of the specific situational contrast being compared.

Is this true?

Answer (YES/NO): NO